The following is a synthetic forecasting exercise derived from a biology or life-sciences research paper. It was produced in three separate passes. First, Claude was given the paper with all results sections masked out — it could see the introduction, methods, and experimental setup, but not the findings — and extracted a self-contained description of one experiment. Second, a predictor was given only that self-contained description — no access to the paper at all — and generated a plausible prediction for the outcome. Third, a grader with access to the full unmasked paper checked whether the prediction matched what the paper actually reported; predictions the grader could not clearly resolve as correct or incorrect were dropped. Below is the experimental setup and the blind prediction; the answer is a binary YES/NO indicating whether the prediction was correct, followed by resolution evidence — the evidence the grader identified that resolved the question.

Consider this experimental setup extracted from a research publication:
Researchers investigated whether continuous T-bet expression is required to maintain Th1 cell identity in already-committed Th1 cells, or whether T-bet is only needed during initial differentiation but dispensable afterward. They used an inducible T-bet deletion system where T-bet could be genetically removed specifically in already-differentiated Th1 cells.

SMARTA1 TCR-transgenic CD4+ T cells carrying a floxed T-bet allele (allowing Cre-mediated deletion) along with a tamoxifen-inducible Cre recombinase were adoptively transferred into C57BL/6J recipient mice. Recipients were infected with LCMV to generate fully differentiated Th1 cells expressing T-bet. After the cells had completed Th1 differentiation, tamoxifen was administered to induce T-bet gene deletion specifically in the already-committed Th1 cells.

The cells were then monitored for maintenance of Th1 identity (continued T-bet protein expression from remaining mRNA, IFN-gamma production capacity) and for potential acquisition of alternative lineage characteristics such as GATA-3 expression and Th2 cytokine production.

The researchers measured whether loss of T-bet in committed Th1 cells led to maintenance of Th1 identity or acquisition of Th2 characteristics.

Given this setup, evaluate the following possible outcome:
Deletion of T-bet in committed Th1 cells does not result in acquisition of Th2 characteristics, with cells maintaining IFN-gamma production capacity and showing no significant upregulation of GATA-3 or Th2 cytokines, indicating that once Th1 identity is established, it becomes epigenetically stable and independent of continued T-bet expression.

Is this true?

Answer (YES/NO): NO